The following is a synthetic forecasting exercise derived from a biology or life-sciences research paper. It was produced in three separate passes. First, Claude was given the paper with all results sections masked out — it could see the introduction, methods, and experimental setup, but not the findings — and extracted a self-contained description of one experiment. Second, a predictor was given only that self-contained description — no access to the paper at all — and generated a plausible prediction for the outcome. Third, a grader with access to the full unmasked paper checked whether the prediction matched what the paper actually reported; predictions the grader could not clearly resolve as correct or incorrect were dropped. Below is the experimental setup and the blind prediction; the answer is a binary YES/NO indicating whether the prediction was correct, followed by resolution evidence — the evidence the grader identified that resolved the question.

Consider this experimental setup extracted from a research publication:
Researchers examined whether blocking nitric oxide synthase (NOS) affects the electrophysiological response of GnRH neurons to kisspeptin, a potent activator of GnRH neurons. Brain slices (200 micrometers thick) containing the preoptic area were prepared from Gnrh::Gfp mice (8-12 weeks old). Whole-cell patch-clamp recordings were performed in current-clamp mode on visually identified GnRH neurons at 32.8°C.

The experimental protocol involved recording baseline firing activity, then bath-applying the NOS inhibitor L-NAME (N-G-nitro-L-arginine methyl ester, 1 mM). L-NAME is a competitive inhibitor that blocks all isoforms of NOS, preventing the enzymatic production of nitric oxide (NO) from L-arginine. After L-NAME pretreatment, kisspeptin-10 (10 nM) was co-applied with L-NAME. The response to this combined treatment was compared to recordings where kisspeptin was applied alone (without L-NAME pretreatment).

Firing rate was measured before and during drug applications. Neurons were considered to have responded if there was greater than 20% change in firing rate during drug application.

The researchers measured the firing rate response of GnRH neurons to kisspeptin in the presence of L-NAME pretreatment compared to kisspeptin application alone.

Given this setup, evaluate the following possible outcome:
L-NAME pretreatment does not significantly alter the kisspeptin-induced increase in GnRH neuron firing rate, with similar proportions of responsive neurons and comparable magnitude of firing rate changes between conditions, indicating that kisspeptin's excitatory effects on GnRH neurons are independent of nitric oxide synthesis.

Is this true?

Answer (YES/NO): NO